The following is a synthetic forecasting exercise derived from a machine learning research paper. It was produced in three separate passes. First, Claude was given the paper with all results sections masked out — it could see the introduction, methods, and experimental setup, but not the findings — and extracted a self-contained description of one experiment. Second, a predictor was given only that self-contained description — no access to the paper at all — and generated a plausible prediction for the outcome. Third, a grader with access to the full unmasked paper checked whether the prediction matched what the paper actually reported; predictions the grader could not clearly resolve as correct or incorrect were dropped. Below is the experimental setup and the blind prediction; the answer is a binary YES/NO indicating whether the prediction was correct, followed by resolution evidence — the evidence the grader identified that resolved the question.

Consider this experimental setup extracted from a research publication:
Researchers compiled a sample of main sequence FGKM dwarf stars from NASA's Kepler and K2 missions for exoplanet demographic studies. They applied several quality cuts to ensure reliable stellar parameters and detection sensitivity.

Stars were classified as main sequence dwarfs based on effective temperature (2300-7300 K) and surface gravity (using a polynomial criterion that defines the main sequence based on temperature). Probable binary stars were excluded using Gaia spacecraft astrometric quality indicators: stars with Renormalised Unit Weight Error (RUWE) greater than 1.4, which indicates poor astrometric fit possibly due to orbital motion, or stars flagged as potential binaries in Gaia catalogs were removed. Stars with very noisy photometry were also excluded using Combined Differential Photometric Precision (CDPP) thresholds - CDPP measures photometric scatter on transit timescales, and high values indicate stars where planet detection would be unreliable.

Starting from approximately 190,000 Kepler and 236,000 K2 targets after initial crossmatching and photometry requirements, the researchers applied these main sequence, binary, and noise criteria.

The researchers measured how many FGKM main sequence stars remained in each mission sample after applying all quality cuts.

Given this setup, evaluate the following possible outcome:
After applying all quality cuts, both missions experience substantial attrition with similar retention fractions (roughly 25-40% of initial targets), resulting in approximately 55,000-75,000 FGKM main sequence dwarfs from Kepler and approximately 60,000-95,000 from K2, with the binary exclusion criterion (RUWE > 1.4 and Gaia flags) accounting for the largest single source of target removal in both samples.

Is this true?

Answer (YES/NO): NO